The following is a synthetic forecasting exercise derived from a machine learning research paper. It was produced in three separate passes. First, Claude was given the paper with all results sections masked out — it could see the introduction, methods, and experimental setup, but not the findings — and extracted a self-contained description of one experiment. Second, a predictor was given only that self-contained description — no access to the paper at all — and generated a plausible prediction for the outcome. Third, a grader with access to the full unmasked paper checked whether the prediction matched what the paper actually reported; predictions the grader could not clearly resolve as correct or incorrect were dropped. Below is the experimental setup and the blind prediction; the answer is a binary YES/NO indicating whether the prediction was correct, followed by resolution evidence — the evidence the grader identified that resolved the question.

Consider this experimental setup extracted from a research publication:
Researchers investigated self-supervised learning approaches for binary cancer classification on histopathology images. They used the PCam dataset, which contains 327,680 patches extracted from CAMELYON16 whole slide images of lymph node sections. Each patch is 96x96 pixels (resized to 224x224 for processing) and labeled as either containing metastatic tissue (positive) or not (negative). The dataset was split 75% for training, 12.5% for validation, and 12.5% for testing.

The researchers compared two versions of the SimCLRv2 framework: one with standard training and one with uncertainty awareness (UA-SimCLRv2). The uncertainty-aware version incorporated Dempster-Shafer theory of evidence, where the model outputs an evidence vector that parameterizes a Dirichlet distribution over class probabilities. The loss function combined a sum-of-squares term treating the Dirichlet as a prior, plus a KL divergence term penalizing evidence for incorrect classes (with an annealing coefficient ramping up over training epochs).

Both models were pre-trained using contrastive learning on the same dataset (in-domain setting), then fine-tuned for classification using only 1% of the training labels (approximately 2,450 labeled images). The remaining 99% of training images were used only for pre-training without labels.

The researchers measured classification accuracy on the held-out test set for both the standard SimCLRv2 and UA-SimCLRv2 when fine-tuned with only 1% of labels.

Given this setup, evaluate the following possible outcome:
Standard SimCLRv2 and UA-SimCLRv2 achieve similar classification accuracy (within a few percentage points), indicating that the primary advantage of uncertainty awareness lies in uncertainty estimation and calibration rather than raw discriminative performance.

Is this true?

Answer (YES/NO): YES